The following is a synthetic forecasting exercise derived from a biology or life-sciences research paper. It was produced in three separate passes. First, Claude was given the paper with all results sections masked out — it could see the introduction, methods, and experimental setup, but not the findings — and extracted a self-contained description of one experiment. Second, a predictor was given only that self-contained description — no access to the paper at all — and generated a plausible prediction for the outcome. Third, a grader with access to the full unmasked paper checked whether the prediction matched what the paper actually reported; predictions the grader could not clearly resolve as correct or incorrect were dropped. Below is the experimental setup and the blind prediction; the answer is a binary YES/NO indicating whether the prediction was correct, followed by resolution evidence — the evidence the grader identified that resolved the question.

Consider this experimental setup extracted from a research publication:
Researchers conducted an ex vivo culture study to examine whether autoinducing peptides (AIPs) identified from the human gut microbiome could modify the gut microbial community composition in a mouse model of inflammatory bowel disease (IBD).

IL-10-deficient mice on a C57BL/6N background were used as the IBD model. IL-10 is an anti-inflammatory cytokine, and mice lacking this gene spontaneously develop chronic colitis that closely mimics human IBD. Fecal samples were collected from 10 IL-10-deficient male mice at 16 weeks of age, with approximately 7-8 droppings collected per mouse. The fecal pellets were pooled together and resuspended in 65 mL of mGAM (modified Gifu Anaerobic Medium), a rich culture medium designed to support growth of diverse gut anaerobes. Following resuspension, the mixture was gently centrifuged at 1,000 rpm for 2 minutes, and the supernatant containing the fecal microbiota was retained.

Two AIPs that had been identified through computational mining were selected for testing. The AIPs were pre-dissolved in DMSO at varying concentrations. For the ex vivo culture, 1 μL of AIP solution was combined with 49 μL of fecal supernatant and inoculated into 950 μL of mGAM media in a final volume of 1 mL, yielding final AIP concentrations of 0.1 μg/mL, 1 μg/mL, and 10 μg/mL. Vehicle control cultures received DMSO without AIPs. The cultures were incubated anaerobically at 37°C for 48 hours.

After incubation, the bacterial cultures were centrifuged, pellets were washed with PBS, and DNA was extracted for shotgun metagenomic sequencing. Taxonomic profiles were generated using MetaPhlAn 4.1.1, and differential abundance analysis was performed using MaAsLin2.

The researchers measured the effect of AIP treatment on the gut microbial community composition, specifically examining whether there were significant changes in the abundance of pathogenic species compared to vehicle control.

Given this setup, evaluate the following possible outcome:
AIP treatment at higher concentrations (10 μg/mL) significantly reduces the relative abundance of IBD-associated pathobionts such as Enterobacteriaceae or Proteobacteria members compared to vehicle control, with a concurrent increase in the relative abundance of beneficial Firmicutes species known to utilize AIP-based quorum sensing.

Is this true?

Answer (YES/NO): NO